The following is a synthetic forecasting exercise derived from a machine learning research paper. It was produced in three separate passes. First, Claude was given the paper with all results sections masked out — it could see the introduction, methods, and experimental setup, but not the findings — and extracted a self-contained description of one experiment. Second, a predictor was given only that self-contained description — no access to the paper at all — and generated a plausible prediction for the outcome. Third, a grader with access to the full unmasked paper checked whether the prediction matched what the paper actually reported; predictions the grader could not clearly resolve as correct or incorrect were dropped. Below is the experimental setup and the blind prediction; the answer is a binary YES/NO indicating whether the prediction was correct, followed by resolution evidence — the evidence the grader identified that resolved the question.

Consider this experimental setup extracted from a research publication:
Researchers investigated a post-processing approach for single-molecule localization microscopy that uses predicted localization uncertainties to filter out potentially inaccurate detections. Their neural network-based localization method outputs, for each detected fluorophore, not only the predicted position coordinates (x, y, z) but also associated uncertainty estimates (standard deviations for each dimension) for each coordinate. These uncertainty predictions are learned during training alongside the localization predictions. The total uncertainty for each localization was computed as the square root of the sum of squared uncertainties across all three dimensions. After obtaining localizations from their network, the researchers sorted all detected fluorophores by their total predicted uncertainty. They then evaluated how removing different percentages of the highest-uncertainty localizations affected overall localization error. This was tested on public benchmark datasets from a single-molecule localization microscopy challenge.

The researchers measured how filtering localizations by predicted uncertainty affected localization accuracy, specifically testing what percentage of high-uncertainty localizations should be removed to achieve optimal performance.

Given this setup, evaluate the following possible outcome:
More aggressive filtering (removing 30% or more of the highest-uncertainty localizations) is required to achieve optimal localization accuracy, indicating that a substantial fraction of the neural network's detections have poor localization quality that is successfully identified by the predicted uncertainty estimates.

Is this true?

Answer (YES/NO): NO